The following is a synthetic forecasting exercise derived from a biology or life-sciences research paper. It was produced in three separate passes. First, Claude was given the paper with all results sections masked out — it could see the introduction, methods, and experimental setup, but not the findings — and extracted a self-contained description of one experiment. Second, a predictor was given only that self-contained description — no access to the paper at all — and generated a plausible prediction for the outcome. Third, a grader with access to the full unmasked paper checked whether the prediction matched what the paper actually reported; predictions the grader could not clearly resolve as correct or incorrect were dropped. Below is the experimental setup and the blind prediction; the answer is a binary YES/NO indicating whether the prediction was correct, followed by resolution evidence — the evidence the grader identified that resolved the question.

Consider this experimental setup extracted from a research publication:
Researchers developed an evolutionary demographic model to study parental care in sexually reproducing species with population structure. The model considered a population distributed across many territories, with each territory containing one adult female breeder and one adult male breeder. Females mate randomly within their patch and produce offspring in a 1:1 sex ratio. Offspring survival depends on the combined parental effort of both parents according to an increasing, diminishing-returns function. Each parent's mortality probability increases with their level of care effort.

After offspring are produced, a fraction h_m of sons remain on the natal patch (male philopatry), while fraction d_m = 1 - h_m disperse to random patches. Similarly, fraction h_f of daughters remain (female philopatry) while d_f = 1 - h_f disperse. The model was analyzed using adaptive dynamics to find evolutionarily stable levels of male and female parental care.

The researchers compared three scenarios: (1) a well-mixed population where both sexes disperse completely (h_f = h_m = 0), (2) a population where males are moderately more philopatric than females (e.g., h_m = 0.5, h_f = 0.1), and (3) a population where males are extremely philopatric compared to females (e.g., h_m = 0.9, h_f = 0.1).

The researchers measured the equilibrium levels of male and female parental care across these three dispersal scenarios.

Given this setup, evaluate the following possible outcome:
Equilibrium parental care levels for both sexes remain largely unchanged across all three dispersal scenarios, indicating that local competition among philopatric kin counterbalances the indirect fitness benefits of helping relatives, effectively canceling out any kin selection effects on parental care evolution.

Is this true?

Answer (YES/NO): NO